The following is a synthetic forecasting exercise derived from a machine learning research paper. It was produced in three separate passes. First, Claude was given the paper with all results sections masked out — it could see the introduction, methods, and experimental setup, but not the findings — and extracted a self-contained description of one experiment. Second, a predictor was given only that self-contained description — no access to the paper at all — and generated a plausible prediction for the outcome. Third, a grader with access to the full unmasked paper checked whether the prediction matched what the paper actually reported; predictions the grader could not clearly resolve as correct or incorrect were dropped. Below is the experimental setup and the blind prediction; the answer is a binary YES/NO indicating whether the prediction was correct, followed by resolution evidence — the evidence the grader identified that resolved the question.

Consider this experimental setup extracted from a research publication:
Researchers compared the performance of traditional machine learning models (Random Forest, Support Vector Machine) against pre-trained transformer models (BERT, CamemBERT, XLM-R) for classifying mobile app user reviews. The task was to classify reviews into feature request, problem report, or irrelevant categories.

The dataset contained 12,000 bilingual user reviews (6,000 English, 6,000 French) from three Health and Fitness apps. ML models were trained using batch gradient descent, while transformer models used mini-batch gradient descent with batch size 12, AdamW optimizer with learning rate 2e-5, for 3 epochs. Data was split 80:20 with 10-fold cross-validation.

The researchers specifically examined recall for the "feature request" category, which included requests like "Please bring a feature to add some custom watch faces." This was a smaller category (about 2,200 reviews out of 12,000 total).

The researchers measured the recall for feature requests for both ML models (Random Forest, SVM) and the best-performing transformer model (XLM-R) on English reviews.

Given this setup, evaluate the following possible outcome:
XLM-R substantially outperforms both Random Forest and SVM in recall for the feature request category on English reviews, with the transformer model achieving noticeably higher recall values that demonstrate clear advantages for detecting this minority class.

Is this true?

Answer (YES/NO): YES